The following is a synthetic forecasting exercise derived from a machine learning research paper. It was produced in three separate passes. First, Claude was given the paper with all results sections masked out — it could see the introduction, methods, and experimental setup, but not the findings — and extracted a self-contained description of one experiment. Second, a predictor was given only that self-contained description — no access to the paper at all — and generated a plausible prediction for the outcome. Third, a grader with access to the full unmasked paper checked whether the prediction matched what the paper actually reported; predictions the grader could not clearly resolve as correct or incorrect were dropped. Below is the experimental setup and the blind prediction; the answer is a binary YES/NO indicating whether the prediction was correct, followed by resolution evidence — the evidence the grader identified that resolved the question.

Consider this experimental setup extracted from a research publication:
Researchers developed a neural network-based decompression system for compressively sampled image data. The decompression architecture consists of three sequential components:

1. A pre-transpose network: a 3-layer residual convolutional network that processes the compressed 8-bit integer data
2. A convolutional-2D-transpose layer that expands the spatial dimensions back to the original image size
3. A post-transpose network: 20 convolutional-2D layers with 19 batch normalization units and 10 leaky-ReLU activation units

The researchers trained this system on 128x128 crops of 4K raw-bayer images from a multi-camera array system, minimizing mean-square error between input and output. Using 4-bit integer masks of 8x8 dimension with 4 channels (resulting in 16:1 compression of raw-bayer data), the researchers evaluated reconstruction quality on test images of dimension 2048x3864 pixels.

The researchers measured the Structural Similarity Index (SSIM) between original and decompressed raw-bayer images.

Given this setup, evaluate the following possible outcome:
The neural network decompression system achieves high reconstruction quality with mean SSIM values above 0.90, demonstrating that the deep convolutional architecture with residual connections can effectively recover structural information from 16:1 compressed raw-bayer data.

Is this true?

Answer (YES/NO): YES